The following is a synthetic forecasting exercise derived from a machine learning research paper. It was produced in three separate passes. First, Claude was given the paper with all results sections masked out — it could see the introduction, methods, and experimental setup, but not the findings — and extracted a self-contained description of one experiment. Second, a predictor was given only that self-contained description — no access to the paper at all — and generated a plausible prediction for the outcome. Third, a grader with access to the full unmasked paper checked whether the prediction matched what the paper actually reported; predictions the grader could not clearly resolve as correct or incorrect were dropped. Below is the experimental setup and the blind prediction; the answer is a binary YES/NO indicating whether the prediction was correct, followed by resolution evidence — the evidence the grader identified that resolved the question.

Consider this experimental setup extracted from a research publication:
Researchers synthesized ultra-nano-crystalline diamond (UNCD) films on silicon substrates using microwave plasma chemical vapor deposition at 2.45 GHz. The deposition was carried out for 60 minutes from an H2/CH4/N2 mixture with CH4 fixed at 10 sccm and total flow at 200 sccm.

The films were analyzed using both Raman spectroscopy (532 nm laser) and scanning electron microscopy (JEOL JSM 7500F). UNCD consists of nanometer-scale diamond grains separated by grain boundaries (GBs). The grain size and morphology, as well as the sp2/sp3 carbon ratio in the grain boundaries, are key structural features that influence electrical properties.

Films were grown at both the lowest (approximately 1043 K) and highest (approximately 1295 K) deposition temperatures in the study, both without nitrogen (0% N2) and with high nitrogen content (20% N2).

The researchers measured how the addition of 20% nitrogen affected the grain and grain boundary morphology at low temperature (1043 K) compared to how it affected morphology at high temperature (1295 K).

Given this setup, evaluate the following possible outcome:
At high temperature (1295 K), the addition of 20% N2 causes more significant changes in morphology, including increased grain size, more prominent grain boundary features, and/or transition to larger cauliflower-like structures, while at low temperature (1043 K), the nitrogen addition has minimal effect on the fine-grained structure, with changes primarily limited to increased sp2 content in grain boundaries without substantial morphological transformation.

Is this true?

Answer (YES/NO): NO